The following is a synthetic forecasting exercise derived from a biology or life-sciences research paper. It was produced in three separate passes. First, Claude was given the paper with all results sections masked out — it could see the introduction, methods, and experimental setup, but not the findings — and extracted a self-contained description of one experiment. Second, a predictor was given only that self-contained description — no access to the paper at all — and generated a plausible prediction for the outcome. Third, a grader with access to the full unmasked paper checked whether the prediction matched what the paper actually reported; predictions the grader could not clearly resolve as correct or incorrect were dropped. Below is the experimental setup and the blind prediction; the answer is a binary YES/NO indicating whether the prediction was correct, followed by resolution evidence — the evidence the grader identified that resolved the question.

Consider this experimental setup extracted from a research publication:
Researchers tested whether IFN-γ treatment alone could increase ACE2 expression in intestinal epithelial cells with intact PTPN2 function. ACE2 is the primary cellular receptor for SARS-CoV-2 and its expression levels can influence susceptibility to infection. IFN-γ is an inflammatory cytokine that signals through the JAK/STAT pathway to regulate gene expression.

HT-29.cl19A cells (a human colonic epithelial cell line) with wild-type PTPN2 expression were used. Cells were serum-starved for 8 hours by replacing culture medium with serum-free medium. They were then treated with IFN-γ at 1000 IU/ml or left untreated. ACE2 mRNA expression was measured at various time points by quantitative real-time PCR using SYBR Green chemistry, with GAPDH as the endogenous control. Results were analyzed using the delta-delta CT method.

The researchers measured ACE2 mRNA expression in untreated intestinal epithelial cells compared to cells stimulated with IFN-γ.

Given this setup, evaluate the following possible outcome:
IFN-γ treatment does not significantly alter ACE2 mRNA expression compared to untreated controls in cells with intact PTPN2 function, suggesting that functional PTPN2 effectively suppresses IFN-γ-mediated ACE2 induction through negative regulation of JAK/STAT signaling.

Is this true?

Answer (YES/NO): NO